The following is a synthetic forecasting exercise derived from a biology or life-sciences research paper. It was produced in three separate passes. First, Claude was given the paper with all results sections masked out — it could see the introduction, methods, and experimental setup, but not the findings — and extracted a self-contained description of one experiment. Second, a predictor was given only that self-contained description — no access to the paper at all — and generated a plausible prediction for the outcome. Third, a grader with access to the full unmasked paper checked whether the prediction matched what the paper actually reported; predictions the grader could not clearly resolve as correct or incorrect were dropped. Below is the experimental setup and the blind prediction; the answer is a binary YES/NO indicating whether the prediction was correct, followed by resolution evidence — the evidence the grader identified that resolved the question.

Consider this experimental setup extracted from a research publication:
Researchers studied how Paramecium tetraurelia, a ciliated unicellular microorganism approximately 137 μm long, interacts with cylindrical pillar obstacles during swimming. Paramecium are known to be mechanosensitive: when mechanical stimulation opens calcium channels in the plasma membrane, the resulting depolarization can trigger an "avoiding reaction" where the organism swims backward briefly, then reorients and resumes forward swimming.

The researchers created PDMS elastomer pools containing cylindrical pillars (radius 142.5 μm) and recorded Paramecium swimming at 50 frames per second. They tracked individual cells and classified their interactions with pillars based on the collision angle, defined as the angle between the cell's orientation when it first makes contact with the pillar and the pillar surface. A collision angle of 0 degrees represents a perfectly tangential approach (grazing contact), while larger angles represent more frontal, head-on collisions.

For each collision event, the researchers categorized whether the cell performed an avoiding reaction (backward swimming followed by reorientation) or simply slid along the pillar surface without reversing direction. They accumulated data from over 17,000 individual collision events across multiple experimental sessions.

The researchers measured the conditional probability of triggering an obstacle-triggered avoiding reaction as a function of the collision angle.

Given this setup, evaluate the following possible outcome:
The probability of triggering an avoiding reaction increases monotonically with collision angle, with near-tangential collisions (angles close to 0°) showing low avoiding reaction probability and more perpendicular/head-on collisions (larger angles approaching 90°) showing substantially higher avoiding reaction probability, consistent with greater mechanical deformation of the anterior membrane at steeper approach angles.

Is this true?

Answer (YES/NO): NO